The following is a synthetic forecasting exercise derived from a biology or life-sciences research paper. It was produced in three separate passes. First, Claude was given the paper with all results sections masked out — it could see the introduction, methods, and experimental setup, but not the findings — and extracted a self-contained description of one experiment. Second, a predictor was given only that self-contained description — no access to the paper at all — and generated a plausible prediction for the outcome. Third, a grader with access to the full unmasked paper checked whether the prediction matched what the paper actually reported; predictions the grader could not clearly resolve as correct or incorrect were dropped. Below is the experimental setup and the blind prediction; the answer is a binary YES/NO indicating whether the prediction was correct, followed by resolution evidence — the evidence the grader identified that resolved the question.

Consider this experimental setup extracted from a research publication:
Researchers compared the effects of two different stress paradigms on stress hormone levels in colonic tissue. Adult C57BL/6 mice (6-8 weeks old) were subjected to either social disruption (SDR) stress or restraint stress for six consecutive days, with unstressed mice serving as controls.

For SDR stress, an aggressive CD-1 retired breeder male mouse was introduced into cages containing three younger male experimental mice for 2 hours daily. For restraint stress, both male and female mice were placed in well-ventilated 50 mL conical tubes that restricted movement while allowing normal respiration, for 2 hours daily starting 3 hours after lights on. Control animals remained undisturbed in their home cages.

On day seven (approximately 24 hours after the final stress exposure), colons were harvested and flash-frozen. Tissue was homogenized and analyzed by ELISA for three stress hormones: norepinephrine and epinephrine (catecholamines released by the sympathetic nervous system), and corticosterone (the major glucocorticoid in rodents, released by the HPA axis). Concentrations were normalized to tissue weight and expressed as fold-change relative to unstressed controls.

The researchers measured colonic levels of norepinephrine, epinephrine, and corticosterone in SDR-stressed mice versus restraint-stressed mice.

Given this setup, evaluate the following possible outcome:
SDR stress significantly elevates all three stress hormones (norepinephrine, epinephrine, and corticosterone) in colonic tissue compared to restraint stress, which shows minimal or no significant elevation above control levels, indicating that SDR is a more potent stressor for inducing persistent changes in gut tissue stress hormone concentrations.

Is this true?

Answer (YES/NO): NO